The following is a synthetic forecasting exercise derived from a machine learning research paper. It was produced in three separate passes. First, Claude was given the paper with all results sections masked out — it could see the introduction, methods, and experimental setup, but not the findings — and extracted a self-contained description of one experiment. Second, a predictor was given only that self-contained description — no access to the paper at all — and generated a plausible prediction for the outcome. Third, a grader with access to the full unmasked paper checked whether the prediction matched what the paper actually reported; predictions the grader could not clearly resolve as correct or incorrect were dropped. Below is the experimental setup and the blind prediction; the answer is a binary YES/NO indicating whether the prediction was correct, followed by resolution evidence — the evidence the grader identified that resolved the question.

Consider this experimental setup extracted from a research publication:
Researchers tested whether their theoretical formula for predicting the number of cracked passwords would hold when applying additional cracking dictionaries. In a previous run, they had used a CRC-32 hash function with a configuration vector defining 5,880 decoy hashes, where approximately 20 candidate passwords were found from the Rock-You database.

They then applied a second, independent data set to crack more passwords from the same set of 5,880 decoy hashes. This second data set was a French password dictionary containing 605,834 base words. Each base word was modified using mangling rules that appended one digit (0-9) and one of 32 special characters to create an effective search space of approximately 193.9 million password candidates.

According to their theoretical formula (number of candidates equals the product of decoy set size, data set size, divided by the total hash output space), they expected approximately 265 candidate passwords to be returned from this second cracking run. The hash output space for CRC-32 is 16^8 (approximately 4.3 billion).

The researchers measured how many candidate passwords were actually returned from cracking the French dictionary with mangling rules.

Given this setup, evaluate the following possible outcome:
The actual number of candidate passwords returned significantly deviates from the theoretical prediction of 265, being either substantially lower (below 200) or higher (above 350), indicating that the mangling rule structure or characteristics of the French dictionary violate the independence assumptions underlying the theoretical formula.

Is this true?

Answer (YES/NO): NO